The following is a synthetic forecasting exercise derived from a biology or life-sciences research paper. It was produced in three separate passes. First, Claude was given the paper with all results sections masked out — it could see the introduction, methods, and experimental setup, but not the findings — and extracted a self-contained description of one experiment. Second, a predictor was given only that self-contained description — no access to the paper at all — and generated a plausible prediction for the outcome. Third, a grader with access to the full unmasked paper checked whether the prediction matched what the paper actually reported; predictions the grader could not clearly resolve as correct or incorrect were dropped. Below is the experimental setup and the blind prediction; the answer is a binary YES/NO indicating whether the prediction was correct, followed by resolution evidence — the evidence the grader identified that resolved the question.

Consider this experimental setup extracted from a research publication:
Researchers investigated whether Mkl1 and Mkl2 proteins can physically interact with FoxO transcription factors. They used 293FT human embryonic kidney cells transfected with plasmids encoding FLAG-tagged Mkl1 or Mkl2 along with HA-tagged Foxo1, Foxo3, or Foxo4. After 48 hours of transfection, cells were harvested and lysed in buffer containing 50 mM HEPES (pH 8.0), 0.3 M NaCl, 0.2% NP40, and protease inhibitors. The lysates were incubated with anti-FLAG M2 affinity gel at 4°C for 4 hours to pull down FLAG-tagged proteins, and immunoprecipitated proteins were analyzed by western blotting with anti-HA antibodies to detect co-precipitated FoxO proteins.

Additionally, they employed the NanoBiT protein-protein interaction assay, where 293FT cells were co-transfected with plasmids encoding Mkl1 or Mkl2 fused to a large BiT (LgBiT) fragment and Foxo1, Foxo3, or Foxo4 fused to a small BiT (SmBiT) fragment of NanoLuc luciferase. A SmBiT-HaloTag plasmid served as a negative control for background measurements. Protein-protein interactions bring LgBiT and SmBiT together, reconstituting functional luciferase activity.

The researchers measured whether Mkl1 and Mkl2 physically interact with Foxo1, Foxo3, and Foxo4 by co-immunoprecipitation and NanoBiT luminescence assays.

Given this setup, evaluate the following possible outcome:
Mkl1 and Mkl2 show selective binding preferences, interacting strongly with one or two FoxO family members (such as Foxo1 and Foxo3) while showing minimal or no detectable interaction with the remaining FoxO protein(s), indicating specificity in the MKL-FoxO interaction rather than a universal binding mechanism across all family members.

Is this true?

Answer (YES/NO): NO